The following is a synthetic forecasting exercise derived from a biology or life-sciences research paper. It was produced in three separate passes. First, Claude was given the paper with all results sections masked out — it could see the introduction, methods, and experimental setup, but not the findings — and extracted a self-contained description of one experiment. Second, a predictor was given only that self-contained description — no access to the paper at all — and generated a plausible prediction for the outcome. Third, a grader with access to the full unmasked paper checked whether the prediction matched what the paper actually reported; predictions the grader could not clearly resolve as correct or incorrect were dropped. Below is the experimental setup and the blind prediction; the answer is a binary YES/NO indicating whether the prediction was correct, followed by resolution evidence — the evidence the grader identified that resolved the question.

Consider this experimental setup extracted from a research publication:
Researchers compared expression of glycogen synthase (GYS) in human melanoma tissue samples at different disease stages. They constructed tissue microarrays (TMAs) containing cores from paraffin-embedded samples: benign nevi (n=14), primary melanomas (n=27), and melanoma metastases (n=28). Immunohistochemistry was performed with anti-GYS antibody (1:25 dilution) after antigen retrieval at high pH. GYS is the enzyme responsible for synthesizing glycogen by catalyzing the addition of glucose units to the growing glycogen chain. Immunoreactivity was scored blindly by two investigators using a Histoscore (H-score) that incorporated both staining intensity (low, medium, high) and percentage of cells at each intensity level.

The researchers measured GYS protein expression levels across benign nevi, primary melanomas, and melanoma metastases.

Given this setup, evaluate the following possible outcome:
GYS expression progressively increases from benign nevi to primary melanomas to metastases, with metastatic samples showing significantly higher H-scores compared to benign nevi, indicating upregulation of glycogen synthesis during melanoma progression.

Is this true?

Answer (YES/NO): NO